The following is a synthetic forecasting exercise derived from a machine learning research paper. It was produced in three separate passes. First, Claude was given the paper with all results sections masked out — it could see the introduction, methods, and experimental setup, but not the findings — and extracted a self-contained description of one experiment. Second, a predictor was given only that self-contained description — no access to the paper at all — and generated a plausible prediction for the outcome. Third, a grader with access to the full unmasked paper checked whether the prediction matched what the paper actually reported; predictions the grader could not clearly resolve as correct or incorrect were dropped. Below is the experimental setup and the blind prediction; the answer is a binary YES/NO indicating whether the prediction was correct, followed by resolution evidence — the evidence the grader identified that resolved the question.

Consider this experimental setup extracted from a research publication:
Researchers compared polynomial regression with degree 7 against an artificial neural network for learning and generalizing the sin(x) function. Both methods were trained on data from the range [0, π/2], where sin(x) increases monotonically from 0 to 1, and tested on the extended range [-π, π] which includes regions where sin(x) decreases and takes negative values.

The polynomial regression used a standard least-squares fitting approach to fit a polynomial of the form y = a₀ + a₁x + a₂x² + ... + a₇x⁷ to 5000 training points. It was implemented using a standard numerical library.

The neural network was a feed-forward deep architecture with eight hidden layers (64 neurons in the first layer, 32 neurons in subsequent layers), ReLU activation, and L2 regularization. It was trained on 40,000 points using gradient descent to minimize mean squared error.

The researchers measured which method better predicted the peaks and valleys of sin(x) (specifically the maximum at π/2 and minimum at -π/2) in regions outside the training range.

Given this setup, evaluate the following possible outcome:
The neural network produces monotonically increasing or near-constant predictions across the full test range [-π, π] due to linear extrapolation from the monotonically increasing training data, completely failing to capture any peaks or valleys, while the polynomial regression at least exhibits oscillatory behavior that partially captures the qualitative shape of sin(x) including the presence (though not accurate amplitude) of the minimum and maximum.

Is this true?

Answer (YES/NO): NO